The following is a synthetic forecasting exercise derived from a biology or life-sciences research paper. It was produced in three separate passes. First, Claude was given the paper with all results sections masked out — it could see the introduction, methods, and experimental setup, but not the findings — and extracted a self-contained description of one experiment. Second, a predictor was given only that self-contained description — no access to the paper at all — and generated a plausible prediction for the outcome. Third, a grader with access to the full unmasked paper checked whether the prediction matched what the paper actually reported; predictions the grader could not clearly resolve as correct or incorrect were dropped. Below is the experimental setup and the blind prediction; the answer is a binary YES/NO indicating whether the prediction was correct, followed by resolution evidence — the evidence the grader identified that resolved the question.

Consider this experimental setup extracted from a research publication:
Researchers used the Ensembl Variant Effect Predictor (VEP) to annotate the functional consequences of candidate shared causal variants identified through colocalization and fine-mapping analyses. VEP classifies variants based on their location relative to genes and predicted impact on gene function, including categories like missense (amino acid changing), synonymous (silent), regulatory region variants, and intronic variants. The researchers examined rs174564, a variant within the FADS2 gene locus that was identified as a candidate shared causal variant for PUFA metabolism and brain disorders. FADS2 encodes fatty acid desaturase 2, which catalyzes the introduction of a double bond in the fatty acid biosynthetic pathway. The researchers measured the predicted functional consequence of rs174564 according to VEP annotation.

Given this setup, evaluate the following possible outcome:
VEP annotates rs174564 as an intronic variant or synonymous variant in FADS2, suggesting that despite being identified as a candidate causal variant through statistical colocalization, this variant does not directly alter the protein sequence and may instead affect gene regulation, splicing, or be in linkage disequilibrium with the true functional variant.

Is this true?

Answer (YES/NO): YES